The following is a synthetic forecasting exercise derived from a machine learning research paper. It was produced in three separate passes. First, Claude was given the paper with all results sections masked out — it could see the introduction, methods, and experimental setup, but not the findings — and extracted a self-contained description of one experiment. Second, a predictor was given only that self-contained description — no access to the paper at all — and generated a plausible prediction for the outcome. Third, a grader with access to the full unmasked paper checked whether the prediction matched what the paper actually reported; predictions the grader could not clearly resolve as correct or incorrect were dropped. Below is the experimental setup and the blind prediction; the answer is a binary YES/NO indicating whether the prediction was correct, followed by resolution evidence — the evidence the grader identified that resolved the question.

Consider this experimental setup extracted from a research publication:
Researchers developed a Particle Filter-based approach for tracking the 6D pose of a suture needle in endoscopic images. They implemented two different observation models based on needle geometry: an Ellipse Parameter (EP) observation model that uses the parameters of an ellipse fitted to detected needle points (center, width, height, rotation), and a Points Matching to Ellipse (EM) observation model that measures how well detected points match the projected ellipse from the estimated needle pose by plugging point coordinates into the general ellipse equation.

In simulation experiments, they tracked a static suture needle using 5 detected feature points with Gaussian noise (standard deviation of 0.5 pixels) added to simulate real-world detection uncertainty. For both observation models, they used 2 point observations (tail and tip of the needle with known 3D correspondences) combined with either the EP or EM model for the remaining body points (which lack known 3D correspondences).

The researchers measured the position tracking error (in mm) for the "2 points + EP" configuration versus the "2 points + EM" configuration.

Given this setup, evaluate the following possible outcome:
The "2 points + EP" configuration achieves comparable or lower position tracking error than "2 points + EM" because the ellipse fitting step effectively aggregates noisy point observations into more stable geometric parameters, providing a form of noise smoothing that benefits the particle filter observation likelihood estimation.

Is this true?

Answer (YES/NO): NO